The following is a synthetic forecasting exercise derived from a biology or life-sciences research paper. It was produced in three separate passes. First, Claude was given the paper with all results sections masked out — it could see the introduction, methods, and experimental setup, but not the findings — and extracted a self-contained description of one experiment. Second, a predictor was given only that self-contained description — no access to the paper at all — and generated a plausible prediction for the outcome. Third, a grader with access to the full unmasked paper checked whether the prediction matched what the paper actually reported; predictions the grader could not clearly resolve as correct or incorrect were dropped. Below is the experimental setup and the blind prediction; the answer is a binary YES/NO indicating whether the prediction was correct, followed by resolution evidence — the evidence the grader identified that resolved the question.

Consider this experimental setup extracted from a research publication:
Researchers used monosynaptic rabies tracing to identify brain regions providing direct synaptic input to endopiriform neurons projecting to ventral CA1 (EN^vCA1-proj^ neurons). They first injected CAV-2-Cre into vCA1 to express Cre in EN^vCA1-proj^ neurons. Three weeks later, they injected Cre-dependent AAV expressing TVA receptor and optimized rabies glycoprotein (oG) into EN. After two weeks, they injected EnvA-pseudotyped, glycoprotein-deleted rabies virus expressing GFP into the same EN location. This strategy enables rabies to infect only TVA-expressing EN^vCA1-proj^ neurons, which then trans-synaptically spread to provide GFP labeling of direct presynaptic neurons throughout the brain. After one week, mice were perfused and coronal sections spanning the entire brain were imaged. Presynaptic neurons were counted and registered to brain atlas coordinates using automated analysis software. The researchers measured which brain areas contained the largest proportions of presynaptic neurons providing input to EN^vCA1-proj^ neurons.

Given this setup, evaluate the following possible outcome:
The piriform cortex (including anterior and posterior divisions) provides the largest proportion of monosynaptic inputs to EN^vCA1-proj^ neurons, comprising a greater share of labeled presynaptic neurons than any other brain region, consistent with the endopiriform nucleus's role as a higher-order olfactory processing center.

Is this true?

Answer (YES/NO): YES